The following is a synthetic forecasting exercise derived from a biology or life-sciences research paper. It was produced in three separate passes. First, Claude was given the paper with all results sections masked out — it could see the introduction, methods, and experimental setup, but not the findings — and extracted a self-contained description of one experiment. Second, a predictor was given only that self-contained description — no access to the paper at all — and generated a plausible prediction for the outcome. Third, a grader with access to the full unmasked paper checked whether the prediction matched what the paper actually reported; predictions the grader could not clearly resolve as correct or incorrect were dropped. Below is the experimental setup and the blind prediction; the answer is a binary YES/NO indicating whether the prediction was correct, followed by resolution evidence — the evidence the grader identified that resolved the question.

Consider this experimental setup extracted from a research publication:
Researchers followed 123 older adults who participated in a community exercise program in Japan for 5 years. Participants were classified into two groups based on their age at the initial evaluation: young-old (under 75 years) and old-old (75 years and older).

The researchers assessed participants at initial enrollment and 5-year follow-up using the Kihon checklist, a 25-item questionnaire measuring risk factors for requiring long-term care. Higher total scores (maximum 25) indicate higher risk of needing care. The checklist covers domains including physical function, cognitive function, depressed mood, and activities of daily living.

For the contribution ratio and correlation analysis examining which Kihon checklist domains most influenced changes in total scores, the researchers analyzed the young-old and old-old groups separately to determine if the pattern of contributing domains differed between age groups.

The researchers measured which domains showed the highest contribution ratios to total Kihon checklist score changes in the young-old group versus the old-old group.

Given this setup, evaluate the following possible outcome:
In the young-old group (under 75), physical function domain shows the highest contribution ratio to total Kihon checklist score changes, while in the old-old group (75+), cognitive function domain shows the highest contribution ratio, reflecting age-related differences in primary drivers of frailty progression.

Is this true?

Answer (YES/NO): NO